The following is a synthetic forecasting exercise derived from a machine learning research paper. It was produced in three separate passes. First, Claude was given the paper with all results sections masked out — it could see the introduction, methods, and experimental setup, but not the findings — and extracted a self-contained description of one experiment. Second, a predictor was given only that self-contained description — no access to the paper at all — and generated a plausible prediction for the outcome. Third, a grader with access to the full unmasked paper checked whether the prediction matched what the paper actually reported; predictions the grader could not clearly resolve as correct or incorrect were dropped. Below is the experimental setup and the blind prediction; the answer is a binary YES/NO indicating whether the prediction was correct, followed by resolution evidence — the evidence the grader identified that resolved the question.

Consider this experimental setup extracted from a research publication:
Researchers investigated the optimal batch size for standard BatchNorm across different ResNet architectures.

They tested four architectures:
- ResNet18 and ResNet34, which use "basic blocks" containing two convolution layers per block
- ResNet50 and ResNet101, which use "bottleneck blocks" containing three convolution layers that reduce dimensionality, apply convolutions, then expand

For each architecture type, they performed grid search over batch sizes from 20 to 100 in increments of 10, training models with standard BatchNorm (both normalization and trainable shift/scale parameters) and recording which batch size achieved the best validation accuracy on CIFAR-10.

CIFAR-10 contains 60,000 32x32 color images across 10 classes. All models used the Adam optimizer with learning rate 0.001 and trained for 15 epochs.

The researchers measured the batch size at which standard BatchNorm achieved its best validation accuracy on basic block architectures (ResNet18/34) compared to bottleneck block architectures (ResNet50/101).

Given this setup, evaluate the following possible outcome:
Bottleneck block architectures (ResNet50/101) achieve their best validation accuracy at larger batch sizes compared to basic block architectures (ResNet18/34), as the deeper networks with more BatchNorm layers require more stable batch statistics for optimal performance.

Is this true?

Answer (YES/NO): YES